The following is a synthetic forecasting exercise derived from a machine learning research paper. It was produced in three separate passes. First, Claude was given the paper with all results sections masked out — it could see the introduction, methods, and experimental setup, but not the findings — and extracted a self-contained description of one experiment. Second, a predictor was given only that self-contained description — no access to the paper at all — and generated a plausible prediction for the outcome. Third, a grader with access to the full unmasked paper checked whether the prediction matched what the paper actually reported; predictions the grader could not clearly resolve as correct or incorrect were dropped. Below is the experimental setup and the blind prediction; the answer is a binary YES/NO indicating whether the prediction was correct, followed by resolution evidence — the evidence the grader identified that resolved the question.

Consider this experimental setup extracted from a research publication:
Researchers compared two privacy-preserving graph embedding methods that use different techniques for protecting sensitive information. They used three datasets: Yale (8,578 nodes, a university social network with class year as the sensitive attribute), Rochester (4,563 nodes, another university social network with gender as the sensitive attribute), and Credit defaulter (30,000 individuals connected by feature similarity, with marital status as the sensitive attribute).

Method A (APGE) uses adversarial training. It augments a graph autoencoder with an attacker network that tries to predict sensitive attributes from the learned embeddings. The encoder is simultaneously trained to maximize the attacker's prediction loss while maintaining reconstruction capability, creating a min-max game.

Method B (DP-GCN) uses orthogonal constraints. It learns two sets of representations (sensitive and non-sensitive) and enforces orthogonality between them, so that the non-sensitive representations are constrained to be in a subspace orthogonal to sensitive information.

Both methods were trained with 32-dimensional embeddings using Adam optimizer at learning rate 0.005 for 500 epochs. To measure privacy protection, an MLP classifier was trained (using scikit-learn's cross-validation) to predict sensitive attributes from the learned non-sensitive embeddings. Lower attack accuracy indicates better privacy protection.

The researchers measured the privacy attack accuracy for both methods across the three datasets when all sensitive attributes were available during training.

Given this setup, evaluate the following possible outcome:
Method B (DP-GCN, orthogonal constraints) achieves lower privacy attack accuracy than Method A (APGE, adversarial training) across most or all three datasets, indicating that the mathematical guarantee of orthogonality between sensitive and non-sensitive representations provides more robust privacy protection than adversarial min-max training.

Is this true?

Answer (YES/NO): YES